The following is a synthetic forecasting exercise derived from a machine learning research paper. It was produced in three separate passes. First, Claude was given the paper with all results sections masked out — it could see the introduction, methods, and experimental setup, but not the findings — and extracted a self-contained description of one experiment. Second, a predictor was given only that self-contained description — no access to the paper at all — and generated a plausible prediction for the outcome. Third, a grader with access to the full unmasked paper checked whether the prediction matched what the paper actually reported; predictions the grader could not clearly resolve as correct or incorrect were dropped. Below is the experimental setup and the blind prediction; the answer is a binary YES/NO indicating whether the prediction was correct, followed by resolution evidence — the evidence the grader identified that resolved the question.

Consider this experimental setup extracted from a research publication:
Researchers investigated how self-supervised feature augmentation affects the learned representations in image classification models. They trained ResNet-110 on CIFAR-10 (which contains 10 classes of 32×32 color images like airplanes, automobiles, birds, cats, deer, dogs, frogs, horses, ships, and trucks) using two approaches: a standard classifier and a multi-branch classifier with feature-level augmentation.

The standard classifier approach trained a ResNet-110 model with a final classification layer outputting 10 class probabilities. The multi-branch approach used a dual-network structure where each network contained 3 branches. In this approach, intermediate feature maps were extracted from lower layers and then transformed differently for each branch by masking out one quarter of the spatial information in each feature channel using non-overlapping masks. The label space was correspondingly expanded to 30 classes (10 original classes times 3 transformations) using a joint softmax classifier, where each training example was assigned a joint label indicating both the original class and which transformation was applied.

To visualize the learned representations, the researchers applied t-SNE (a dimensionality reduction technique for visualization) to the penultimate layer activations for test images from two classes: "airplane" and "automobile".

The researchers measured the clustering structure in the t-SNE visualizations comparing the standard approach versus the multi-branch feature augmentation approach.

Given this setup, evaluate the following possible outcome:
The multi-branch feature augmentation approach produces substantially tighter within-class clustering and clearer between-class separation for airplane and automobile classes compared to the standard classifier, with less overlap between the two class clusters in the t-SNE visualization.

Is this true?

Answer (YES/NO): NO